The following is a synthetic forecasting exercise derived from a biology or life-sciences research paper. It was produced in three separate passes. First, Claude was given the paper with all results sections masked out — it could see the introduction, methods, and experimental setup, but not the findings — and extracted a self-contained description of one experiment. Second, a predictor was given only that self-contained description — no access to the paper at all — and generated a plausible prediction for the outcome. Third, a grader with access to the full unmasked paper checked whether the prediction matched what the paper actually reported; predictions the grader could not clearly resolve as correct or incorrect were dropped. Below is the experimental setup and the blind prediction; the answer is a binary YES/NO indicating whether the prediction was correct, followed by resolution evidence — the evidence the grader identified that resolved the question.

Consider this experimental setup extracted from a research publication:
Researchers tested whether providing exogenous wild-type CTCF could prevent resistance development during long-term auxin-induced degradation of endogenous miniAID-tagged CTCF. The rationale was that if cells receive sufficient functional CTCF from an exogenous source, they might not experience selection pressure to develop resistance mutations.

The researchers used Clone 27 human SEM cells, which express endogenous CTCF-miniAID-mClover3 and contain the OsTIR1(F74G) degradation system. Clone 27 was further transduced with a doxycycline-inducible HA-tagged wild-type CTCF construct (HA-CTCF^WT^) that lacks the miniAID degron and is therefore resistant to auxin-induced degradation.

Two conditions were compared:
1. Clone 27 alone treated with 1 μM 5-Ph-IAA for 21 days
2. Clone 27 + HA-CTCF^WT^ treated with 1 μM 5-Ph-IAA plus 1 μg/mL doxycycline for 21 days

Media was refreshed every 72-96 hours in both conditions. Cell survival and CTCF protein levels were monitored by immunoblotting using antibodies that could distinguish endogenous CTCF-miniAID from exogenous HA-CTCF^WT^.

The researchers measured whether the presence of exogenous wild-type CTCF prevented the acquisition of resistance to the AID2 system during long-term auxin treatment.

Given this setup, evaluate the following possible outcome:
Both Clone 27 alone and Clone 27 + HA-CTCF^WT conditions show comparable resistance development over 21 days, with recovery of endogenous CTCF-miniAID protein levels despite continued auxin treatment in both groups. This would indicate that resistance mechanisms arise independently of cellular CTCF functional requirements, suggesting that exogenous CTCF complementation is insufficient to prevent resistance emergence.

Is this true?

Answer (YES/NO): NO